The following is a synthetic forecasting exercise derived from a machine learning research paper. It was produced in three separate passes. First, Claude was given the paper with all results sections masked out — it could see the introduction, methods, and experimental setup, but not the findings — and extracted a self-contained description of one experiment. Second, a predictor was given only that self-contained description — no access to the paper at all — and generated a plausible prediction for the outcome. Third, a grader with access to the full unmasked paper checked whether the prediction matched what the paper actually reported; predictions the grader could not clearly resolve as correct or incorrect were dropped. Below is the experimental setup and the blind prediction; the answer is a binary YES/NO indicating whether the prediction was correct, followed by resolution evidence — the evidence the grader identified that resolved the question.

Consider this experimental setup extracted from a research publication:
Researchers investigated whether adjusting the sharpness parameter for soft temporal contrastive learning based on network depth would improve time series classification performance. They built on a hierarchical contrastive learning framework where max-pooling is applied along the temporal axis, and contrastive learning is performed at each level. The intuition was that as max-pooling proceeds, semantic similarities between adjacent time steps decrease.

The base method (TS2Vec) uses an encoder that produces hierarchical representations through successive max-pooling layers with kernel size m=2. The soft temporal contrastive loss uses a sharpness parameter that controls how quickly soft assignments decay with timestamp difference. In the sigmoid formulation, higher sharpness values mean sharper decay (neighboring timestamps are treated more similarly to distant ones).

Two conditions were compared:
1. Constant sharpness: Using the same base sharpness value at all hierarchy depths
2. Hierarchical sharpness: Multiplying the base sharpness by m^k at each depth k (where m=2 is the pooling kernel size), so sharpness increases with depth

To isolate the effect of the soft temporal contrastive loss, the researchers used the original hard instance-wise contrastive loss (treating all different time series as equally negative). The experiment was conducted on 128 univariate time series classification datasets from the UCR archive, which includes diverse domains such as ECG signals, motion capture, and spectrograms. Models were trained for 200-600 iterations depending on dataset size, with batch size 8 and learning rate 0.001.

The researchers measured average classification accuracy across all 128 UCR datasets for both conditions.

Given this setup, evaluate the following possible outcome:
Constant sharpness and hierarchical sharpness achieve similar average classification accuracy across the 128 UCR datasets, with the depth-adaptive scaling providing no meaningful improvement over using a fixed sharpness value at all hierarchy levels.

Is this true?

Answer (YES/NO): NO